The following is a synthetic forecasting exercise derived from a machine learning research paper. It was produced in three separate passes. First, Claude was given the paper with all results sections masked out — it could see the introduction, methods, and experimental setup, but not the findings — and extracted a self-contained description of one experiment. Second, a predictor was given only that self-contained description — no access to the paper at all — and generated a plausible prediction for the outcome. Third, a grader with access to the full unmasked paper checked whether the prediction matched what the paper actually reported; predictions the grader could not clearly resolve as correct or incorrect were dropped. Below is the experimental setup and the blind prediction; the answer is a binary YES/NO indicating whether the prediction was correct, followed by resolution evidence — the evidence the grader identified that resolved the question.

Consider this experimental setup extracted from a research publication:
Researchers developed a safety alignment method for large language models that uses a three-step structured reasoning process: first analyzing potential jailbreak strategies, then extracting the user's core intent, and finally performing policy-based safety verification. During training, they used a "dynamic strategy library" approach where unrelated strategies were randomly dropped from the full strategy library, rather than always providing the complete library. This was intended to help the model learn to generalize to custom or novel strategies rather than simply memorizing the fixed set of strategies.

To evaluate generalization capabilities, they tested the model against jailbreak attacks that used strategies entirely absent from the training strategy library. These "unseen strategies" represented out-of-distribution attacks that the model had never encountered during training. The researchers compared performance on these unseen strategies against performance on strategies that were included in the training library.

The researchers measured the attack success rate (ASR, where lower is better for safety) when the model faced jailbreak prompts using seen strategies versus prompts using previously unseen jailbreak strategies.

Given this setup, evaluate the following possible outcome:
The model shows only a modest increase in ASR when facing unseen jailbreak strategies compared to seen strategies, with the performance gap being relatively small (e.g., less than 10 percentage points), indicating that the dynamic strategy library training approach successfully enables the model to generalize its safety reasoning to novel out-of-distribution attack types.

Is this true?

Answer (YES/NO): NO